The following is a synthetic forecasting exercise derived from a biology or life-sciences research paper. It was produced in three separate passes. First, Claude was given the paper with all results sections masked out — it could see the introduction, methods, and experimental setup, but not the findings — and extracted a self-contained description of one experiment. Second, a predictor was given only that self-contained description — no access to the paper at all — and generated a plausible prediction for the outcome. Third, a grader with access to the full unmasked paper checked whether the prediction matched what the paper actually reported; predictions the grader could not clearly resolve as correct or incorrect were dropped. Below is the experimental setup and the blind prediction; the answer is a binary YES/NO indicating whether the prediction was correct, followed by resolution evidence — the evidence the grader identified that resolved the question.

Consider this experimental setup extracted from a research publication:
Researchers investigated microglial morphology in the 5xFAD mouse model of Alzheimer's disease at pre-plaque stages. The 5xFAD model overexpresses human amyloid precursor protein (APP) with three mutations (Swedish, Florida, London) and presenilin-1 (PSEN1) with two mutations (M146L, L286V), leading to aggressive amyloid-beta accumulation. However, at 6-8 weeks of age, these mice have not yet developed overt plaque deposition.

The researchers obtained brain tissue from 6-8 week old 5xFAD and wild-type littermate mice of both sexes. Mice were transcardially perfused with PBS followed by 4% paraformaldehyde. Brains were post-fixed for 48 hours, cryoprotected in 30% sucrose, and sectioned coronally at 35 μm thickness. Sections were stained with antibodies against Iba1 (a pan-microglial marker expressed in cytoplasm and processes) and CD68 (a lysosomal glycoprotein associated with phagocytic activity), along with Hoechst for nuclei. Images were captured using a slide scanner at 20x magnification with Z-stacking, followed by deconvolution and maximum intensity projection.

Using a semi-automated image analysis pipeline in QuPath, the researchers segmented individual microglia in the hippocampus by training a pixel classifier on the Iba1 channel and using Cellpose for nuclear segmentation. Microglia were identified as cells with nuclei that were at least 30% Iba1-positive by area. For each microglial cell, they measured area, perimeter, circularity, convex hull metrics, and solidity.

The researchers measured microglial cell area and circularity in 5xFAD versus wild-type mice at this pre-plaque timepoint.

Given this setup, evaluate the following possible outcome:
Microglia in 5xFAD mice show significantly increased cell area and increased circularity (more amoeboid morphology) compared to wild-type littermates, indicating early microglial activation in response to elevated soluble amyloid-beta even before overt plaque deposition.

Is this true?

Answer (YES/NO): NO